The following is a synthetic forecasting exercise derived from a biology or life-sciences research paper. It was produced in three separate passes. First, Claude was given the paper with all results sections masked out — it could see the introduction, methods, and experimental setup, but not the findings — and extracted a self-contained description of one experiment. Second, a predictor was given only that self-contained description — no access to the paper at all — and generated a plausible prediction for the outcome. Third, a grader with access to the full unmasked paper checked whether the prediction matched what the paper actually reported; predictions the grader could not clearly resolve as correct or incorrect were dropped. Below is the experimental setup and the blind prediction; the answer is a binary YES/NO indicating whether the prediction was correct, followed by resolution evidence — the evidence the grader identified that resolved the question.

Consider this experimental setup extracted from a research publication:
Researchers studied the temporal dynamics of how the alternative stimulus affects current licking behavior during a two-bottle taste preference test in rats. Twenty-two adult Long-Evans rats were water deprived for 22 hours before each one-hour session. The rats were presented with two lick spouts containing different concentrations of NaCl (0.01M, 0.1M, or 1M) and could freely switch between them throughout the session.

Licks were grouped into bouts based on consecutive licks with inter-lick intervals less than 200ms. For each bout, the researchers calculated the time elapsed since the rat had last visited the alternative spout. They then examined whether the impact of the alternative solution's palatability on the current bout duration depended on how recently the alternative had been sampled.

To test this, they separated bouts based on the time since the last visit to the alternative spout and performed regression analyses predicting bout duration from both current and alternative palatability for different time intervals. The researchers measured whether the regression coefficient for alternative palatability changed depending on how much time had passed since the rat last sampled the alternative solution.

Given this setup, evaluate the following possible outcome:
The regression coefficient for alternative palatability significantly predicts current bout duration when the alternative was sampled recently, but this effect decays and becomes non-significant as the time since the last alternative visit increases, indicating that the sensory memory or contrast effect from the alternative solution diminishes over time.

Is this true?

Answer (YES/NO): YES